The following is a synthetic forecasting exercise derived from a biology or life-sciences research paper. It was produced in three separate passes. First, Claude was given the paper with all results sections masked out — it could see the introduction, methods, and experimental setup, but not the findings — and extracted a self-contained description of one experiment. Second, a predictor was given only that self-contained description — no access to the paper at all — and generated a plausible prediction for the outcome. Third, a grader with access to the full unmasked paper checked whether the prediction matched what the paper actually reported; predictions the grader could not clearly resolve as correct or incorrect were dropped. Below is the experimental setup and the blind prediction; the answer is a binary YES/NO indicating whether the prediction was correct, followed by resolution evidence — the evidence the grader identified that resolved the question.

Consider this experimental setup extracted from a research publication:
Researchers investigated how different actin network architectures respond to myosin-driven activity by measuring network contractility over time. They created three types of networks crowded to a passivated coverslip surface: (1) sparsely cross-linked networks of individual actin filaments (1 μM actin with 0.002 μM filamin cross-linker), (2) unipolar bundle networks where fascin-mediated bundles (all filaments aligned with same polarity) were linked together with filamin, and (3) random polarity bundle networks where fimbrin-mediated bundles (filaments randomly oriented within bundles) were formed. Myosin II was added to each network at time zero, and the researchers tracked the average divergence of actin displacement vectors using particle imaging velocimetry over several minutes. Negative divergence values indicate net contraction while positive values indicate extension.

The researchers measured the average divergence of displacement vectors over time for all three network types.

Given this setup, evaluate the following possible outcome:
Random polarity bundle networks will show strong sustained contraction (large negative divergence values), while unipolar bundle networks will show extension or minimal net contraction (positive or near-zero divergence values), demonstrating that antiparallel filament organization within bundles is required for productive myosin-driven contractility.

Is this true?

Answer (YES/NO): NO